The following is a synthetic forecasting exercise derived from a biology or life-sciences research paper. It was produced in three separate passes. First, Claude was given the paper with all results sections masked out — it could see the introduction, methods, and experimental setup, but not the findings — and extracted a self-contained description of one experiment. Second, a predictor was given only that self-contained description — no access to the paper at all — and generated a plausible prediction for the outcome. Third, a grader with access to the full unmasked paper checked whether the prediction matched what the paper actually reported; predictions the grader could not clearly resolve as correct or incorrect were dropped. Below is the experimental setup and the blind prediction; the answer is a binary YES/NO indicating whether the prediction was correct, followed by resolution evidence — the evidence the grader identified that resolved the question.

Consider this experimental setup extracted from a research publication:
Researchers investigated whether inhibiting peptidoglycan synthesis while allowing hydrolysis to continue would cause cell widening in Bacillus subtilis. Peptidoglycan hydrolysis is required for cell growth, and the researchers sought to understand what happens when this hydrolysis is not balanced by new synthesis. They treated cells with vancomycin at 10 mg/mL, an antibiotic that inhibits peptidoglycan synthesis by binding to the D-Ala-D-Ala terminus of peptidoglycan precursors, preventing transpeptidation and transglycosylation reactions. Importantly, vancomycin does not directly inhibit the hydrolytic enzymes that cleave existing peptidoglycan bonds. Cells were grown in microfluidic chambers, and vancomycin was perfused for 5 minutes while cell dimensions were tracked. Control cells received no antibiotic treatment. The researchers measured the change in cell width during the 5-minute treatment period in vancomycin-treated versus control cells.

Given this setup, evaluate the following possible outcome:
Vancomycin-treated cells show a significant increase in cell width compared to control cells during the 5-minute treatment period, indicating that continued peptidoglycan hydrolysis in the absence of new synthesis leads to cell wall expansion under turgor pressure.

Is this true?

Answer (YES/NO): YES